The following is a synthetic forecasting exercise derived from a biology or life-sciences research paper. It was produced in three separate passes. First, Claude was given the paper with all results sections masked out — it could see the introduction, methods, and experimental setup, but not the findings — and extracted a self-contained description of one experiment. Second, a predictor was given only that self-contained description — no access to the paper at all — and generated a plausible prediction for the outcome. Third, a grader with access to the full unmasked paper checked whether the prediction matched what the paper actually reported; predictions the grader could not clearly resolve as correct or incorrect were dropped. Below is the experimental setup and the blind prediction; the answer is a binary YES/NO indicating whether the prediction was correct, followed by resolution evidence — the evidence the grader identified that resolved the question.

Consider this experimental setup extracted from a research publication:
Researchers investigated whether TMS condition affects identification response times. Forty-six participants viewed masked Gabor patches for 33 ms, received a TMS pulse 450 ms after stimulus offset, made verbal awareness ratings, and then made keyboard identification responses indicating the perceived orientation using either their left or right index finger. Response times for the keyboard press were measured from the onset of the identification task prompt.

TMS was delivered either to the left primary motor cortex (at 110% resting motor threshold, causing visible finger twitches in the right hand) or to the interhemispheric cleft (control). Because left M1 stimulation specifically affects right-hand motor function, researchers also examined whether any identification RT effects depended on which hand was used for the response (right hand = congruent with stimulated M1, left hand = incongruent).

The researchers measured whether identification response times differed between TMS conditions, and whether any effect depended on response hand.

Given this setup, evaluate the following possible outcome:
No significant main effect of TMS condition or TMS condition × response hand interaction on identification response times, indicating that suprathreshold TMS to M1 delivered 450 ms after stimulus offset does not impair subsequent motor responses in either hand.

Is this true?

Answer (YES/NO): NO